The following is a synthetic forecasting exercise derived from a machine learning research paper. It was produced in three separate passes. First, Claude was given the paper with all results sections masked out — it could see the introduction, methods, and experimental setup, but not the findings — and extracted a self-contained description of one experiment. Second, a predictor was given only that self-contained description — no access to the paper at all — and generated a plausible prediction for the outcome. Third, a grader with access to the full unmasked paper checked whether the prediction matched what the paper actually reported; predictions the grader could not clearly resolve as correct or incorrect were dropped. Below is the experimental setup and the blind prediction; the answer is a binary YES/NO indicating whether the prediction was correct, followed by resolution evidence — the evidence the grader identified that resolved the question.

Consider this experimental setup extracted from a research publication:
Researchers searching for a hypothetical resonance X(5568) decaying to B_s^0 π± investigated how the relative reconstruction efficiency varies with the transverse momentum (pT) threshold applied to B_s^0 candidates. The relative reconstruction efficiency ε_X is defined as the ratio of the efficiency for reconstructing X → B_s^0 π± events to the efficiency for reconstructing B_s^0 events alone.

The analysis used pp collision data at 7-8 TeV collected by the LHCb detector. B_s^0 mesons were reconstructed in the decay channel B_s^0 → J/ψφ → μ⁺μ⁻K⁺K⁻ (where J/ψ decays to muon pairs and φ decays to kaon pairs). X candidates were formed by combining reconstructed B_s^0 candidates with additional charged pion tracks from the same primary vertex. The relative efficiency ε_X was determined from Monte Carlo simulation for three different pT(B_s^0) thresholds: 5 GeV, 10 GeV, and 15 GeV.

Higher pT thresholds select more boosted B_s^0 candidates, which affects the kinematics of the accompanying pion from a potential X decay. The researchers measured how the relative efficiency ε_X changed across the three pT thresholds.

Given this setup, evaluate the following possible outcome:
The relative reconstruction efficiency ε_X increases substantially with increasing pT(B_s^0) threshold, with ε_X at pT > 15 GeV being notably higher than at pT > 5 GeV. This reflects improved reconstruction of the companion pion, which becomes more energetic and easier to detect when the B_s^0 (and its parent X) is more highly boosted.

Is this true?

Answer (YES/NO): YES